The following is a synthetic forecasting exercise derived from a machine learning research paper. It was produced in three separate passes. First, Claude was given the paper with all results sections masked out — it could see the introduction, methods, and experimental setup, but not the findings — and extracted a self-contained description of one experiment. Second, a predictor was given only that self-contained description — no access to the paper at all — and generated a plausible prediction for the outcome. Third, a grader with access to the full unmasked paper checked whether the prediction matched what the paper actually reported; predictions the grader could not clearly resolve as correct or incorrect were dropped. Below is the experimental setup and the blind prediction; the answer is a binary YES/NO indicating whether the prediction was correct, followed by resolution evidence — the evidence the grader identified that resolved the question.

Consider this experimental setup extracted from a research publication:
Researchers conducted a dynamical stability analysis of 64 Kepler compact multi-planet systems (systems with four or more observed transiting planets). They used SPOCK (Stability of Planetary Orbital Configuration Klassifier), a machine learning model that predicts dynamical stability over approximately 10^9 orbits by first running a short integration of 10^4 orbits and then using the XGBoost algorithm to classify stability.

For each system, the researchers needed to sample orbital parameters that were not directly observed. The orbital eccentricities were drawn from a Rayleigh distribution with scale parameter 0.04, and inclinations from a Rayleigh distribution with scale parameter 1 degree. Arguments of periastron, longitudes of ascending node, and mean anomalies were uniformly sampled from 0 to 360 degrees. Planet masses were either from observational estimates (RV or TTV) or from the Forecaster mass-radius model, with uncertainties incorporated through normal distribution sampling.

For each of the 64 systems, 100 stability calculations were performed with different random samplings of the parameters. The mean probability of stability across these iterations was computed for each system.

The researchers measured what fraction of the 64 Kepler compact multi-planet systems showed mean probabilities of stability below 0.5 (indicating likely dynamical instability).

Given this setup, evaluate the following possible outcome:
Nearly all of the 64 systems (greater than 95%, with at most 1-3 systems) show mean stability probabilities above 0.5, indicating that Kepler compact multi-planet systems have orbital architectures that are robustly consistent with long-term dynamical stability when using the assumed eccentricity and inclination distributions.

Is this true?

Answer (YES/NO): NO